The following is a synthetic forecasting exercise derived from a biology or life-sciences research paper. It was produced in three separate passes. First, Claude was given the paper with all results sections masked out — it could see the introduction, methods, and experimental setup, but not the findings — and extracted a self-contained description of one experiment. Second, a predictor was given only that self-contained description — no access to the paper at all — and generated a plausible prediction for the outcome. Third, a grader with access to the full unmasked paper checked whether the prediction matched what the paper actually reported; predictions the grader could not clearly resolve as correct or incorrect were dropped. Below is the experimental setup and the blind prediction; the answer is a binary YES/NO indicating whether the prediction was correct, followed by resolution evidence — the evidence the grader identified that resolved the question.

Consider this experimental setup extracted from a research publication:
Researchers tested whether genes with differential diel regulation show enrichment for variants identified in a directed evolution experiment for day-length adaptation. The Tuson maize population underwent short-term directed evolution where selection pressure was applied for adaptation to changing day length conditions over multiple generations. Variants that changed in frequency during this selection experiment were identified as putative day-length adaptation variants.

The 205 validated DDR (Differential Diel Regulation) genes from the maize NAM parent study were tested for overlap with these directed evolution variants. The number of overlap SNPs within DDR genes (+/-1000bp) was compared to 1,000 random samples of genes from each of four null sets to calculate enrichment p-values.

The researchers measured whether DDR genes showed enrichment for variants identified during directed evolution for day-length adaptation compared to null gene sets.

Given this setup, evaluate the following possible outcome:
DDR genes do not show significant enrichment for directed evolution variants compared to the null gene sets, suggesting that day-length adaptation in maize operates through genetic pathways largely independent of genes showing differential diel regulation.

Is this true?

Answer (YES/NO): NO